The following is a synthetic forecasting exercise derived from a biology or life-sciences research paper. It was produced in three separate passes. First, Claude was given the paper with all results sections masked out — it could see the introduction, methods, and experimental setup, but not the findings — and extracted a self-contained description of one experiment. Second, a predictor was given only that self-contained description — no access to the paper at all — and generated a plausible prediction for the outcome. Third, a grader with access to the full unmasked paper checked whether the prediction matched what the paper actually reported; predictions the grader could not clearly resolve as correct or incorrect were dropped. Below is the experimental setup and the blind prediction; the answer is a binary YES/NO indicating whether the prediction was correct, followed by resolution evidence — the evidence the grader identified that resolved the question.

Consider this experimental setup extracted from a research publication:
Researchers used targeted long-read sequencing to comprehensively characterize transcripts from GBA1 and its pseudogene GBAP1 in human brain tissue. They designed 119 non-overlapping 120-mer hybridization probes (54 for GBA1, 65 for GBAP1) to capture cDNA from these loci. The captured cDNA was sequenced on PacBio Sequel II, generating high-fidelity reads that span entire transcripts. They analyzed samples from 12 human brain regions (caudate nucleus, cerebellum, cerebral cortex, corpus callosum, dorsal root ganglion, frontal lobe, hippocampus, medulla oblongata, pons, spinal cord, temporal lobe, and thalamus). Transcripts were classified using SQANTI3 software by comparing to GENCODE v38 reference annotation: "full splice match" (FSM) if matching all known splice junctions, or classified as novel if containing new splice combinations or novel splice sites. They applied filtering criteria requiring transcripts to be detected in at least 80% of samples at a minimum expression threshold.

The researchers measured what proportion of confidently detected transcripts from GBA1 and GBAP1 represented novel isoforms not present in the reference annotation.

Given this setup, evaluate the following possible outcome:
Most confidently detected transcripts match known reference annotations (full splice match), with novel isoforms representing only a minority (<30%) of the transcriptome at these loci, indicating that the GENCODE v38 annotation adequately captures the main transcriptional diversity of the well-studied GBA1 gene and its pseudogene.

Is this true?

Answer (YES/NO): NO